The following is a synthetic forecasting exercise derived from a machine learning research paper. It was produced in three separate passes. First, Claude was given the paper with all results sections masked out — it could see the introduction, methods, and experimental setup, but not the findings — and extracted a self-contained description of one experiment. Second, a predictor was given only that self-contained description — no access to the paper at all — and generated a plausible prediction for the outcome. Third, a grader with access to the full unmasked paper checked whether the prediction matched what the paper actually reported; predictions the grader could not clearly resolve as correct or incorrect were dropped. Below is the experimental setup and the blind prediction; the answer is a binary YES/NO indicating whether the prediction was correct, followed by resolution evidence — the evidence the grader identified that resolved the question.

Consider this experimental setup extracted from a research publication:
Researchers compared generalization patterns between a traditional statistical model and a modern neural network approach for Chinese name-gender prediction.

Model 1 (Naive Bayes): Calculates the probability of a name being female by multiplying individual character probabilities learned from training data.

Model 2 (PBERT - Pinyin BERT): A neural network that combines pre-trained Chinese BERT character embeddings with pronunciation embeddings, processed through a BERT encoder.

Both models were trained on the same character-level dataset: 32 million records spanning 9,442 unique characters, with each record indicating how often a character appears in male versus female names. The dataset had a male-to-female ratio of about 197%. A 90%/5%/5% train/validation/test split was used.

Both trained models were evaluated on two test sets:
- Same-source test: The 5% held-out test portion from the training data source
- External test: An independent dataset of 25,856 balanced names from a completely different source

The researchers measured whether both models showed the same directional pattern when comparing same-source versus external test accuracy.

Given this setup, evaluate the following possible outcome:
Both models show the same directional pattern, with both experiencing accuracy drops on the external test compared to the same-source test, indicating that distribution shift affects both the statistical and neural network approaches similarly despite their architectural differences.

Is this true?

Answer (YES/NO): NO